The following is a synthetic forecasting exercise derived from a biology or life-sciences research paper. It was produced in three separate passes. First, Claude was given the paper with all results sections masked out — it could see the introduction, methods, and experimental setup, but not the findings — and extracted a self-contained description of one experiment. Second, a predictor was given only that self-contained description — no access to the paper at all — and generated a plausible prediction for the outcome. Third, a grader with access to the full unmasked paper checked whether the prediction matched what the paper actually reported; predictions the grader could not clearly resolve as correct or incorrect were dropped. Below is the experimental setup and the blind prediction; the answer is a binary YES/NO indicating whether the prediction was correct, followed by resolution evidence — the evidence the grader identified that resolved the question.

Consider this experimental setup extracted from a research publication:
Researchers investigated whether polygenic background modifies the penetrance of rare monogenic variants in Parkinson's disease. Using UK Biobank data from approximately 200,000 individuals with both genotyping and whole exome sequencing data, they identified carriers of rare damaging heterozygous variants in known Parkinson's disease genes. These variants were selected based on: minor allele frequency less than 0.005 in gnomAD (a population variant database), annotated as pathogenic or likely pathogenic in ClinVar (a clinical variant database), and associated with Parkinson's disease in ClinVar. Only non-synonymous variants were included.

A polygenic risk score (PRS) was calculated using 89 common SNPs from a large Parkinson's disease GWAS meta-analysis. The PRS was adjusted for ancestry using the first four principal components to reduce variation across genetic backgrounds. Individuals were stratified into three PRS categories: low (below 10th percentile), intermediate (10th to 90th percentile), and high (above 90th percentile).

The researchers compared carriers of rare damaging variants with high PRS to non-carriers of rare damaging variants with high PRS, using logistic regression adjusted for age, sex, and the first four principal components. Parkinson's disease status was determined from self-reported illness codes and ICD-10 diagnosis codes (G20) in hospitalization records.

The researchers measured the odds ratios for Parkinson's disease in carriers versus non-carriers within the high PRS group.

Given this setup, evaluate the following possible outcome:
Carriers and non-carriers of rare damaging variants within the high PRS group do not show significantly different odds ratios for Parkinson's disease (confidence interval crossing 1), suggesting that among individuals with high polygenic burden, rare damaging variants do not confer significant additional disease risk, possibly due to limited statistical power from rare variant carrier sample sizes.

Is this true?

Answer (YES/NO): NO